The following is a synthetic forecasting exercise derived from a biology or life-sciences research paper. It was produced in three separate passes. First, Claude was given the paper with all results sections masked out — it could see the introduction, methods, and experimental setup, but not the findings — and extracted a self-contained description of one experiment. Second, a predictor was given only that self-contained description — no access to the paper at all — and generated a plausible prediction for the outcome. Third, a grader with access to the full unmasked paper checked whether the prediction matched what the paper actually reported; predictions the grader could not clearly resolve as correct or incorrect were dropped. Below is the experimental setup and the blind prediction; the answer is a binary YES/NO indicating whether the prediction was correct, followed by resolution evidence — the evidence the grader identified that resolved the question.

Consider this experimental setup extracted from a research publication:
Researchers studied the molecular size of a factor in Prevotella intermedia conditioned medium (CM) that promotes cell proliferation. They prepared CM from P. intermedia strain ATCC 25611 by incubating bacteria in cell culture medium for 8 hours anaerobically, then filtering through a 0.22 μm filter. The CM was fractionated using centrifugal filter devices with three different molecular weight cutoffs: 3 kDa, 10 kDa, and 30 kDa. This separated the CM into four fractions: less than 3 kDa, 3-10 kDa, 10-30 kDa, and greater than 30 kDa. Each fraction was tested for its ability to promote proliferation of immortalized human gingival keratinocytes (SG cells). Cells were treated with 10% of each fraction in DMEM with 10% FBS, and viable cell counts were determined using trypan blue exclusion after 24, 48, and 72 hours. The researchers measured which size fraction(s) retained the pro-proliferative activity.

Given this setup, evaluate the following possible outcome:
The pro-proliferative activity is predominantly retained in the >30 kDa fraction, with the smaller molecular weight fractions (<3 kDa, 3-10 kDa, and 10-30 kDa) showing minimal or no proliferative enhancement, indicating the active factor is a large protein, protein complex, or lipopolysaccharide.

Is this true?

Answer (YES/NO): YES